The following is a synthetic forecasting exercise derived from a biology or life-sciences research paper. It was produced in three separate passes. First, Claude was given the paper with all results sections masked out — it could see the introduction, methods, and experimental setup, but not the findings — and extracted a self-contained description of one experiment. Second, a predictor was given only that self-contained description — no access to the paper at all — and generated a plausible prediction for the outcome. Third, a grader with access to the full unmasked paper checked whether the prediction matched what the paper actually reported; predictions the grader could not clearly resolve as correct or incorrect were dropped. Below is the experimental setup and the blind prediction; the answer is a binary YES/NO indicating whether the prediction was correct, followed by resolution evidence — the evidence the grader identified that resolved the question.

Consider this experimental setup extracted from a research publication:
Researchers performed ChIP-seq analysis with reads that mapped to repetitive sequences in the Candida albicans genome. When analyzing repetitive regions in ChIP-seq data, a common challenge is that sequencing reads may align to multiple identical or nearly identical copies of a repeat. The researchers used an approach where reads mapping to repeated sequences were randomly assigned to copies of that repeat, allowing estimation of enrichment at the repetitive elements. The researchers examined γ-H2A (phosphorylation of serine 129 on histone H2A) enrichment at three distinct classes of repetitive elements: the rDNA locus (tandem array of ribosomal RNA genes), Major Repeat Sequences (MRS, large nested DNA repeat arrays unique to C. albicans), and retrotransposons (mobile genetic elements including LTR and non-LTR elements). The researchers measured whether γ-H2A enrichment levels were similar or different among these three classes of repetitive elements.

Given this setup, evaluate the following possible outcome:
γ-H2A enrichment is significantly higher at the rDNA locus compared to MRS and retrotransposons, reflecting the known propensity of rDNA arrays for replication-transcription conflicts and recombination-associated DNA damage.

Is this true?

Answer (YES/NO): NO